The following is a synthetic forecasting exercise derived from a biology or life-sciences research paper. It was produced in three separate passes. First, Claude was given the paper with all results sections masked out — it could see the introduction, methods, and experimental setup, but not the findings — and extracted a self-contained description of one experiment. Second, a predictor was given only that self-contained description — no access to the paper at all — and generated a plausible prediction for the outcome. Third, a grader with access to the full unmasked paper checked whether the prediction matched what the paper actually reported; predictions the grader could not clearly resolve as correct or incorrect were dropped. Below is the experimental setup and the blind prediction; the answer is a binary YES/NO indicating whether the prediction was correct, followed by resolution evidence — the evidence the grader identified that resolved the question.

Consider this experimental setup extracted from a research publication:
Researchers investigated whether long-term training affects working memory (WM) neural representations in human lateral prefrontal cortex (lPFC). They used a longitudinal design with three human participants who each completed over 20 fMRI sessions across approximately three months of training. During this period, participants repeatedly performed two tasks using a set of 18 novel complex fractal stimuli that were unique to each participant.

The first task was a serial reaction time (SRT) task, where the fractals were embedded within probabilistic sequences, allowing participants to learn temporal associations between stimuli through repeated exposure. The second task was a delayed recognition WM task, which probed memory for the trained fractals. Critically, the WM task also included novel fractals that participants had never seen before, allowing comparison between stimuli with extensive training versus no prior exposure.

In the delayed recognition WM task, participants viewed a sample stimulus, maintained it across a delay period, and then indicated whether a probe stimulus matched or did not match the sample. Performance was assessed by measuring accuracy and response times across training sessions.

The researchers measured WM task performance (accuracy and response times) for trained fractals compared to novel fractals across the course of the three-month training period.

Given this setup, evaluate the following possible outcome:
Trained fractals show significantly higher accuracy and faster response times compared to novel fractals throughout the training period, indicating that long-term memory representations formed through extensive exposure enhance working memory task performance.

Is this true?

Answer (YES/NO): NO